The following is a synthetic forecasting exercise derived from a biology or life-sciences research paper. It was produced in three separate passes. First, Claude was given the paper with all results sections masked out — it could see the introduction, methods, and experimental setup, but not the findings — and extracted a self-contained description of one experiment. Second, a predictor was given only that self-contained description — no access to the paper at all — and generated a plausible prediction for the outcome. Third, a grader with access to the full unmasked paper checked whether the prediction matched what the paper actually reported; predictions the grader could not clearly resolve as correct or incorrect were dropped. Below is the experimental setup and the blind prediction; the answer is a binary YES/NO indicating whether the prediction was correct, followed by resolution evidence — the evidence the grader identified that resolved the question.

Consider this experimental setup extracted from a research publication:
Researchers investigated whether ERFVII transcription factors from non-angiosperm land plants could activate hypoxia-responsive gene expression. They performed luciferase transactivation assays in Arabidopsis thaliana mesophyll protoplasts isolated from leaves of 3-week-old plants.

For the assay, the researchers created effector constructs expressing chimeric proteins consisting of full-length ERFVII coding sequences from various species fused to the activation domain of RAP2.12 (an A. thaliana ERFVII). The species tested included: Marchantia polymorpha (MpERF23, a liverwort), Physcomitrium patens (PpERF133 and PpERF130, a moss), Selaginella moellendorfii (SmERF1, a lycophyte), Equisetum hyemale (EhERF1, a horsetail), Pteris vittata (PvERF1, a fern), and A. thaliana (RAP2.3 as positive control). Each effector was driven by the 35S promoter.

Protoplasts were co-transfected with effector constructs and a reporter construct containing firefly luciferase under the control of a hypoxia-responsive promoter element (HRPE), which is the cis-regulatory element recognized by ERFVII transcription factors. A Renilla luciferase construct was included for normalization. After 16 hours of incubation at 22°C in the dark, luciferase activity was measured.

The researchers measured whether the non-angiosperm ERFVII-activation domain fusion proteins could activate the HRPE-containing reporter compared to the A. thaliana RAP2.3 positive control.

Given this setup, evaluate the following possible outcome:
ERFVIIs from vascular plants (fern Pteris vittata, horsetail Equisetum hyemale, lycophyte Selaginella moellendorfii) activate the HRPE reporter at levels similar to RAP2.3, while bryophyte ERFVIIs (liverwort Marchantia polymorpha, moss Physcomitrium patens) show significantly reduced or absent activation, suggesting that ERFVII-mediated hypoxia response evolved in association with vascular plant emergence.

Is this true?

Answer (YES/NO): NO